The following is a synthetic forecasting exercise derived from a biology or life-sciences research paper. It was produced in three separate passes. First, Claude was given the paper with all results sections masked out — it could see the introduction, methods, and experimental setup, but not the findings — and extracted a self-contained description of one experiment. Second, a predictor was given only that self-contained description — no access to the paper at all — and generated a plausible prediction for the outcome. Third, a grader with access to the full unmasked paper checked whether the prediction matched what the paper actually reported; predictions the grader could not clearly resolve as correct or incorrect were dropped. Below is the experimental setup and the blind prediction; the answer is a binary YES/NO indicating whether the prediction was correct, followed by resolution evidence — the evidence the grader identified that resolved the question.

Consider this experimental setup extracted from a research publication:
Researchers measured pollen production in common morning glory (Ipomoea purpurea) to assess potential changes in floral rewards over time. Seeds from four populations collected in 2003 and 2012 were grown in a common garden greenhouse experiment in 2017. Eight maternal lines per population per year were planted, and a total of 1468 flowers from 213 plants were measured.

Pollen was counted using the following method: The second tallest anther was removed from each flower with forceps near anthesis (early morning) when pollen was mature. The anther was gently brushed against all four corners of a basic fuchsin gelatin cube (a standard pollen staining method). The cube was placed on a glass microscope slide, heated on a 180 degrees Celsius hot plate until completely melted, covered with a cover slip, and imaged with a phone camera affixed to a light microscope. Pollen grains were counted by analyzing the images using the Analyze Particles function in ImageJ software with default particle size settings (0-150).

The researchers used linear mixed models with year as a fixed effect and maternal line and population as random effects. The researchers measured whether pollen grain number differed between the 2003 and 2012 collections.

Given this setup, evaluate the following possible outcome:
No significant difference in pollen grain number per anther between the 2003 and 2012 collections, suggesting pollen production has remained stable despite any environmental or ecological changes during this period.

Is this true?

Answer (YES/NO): YES